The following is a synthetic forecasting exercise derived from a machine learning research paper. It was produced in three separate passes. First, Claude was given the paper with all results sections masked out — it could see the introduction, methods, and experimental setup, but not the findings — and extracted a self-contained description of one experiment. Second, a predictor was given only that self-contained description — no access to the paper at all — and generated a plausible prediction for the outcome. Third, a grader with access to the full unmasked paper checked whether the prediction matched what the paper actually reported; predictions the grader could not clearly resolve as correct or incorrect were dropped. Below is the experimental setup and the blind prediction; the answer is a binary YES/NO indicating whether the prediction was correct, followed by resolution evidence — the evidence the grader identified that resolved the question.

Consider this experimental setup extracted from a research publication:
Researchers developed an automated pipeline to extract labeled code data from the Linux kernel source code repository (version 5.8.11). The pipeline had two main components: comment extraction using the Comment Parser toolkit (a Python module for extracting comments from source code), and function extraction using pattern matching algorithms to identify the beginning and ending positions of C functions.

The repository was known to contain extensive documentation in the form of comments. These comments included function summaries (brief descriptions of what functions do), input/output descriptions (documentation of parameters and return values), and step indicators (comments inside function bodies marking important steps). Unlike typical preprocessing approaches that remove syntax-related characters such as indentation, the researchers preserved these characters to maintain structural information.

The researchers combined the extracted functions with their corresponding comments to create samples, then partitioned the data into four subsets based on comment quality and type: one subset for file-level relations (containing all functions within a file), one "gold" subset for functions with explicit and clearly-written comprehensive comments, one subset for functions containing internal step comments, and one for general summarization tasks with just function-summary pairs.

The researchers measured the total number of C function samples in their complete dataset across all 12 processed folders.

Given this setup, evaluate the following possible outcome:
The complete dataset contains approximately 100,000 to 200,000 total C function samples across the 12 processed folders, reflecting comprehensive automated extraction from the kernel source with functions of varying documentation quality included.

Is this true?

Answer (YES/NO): YES